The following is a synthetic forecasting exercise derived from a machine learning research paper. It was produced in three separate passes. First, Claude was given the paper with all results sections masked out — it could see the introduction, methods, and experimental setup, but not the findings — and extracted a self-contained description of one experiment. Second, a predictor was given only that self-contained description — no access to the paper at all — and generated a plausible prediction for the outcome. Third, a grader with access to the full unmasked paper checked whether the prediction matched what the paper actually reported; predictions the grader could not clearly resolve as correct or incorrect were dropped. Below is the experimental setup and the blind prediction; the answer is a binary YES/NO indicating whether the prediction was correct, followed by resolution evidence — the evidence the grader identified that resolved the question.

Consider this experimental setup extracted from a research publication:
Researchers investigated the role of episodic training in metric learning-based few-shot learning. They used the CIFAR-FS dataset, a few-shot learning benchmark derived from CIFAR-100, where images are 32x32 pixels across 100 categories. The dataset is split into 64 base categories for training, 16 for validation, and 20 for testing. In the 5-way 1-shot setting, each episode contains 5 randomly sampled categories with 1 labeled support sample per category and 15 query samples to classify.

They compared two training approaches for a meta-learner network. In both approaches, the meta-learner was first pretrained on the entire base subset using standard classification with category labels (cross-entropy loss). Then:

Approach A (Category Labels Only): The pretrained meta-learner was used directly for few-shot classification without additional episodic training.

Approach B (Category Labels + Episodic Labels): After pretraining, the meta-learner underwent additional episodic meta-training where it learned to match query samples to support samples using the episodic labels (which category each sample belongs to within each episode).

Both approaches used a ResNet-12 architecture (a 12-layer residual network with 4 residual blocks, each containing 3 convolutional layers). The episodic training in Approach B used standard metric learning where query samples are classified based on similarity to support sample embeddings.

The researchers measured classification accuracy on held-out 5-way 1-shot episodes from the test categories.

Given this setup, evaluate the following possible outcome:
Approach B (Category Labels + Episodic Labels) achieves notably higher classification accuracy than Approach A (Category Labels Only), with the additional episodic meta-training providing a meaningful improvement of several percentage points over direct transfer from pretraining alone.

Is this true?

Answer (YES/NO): NO